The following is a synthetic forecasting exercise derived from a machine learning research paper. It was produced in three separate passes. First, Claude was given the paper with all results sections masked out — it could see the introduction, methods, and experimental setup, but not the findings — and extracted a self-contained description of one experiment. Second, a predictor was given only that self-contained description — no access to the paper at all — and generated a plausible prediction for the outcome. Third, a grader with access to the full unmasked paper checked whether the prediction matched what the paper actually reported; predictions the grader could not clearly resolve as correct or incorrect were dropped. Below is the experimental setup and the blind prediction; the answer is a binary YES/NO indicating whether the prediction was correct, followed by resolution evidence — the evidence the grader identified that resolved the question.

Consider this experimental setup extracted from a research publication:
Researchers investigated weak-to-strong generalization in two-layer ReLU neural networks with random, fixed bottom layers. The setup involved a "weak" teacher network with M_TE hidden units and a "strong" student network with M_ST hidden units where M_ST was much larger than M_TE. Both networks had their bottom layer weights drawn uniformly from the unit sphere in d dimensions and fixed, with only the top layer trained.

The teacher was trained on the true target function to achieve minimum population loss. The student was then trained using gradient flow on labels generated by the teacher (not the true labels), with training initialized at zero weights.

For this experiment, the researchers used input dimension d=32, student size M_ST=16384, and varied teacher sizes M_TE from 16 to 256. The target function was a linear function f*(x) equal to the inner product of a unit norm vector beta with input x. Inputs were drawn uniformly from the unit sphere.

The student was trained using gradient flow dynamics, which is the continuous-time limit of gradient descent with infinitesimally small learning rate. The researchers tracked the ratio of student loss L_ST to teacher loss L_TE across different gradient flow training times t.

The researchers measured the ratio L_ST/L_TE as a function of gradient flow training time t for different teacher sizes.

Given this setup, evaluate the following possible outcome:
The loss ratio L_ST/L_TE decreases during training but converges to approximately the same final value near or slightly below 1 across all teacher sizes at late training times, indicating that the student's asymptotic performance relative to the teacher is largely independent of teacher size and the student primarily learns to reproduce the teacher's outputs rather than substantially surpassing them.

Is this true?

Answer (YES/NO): NO